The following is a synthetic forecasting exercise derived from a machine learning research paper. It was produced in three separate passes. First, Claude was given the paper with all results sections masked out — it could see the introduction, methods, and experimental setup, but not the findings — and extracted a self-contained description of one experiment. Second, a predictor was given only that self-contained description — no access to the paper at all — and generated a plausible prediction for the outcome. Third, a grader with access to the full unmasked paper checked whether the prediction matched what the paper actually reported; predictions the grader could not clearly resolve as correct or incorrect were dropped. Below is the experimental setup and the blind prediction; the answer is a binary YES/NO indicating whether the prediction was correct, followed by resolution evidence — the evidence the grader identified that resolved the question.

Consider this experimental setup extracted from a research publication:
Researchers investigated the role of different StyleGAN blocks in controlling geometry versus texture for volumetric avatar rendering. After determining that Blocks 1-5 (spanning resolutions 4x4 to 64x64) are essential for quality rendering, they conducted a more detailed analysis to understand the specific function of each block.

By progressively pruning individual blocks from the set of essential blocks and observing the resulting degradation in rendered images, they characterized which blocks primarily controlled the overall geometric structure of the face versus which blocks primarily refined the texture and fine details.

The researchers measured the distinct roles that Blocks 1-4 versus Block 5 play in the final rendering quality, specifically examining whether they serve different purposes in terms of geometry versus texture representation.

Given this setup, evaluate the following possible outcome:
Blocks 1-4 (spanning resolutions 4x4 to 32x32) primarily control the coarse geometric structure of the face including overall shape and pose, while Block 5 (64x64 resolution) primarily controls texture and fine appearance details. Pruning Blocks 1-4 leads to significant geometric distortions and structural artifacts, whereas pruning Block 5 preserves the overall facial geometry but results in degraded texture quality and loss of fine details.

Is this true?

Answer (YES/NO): YES